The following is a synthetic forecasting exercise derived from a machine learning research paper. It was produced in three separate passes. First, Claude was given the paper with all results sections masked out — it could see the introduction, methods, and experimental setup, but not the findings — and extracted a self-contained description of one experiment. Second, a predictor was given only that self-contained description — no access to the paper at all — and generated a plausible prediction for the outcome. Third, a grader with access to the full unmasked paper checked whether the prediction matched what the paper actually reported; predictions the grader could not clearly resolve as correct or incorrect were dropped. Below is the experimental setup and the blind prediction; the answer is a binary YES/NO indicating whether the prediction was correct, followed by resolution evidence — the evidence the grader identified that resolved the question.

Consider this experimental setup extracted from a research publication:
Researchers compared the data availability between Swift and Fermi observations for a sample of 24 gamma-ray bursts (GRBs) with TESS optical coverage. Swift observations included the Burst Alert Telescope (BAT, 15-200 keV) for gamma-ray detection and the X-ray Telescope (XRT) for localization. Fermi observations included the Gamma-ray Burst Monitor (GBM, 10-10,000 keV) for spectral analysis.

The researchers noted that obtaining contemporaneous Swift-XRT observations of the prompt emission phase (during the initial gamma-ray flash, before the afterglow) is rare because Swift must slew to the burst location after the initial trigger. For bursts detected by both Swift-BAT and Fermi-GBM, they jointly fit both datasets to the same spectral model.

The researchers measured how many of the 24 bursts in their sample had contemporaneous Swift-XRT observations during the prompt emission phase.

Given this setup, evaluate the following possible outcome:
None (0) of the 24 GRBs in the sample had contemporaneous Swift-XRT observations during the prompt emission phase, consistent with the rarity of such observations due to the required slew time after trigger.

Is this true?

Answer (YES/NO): NO